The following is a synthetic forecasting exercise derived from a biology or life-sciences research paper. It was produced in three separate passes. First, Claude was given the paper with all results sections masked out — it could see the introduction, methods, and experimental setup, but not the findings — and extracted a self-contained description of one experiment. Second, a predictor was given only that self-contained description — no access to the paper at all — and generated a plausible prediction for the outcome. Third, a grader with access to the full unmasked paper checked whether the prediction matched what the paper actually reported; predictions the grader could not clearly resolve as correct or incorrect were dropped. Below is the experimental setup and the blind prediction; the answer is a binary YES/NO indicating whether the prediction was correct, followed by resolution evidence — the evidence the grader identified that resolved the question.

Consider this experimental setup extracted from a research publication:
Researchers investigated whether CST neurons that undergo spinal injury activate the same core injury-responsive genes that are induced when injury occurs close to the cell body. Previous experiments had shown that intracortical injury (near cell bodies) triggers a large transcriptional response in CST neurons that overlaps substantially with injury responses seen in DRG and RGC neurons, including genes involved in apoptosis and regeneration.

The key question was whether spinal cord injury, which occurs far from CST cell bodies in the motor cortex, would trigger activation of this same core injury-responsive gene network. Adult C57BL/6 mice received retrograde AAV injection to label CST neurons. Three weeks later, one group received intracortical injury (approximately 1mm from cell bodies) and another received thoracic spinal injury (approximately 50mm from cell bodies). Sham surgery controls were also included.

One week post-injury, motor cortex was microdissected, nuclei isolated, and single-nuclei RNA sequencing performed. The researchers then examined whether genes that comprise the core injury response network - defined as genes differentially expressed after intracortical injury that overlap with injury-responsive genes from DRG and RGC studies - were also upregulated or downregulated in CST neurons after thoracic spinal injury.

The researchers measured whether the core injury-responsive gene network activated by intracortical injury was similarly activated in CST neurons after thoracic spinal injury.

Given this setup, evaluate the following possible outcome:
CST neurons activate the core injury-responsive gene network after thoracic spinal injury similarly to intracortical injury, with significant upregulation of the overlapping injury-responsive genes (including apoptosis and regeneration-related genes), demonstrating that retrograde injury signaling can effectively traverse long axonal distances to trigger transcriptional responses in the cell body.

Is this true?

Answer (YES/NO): NO